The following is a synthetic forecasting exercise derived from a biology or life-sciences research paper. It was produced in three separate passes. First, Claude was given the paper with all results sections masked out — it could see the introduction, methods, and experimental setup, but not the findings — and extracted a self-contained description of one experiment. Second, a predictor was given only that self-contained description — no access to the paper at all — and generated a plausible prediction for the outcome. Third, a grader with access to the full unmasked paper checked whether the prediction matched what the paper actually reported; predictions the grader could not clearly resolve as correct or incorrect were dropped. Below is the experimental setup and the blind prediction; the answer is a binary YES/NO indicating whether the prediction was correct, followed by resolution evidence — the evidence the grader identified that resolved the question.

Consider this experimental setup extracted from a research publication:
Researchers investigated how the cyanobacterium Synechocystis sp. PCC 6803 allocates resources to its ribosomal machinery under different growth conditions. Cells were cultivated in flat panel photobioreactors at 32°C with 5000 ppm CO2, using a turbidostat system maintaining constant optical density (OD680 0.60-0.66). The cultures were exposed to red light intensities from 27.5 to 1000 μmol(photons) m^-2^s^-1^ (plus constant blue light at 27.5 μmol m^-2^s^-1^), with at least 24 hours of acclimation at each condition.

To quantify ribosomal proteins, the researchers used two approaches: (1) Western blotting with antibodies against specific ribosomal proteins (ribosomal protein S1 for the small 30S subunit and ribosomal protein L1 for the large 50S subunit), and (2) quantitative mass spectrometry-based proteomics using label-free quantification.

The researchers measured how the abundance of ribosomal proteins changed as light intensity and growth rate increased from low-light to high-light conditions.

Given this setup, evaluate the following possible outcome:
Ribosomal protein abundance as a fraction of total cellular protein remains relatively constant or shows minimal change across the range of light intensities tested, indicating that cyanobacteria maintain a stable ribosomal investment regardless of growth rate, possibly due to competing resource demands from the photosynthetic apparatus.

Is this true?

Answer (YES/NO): NO